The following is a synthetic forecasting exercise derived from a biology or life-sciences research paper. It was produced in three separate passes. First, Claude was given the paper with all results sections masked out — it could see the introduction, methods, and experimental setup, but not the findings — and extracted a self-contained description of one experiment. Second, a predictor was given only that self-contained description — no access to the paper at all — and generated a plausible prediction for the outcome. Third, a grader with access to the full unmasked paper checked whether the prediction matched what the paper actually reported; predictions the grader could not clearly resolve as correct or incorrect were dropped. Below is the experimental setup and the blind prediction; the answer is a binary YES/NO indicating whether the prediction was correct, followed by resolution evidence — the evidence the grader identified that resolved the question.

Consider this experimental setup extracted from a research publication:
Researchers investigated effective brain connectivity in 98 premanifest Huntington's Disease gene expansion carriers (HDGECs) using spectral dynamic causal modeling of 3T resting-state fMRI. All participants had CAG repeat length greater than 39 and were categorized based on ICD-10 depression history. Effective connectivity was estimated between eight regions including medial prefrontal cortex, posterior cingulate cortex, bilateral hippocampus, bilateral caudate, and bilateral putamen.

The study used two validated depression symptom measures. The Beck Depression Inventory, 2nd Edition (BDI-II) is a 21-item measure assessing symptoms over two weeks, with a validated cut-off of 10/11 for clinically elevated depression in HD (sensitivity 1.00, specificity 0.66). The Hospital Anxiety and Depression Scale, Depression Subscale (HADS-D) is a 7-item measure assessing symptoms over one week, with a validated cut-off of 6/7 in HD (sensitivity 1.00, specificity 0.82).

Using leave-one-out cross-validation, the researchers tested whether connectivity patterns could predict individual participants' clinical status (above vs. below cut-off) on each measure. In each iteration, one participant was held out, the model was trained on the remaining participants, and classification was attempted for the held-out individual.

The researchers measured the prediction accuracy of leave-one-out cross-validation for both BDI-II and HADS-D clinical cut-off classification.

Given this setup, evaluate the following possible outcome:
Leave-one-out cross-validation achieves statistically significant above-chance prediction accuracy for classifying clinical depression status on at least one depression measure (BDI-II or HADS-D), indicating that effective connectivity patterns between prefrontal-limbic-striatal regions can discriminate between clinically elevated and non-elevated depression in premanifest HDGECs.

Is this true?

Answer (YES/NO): YES